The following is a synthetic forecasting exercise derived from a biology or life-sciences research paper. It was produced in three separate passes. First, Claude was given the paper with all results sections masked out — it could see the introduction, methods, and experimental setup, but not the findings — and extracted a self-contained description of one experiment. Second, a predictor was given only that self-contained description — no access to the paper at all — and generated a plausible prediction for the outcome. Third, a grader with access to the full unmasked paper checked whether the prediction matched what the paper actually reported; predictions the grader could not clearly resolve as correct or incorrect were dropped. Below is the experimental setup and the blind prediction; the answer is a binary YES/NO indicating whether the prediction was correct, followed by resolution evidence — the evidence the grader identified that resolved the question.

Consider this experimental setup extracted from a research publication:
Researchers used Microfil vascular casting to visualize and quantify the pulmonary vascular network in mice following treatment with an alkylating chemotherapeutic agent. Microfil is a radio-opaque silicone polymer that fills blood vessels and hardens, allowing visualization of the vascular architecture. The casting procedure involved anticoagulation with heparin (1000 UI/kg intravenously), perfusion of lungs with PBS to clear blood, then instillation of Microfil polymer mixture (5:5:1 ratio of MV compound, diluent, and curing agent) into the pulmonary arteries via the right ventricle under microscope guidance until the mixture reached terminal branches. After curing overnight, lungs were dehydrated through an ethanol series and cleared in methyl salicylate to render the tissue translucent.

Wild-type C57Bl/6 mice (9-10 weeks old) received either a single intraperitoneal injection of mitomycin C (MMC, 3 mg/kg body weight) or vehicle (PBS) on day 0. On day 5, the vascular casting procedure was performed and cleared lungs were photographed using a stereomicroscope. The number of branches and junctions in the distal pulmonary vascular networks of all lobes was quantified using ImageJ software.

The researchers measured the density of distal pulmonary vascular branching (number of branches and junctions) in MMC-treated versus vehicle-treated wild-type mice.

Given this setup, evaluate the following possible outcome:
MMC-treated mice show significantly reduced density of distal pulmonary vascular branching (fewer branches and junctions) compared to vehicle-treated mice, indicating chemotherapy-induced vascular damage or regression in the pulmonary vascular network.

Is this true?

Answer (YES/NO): YES